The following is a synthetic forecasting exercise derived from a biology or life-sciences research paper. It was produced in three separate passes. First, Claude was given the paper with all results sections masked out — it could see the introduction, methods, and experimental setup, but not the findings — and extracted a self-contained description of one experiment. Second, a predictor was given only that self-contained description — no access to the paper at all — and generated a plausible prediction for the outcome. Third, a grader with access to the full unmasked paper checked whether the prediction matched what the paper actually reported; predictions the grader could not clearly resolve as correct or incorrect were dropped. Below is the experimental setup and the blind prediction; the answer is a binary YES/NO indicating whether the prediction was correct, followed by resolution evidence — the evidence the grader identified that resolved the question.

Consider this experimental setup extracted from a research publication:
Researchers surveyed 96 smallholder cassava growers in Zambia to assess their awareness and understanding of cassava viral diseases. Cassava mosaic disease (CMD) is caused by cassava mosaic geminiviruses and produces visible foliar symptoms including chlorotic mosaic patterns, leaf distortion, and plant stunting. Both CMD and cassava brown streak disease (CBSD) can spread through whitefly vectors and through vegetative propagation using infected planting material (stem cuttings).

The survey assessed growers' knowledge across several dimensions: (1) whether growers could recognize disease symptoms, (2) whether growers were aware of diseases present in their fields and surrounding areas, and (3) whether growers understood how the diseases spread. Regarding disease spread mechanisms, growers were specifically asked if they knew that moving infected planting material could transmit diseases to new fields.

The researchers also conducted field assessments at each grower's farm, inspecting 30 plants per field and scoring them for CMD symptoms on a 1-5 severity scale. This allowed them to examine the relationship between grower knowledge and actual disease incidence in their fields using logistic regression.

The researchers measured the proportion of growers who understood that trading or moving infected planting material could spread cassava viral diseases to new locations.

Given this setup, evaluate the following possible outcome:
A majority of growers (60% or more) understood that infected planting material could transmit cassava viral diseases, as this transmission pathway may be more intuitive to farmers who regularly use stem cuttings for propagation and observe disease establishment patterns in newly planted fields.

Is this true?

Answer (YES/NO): NO